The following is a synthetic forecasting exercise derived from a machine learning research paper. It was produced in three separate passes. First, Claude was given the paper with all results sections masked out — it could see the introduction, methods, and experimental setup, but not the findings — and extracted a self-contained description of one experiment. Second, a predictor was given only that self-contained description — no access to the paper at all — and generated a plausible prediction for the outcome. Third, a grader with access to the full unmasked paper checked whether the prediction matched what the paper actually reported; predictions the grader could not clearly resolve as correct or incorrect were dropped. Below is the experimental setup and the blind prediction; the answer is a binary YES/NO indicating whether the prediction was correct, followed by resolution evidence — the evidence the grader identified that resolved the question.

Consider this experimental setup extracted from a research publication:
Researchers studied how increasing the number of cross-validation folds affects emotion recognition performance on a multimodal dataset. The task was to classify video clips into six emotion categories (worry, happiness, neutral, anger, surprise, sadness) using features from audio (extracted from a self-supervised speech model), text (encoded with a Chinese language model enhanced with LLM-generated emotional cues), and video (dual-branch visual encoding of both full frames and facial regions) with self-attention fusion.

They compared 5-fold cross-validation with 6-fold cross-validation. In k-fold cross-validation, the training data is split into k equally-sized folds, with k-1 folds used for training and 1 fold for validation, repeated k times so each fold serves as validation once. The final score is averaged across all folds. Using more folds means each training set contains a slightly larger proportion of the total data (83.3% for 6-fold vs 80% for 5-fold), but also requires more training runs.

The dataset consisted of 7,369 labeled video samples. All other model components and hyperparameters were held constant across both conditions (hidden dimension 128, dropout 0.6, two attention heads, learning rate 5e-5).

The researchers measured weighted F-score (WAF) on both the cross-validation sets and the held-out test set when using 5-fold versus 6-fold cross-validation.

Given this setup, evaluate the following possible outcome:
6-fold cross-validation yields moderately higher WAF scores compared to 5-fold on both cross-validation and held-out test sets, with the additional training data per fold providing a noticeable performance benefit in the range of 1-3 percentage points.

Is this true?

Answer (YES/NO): NO